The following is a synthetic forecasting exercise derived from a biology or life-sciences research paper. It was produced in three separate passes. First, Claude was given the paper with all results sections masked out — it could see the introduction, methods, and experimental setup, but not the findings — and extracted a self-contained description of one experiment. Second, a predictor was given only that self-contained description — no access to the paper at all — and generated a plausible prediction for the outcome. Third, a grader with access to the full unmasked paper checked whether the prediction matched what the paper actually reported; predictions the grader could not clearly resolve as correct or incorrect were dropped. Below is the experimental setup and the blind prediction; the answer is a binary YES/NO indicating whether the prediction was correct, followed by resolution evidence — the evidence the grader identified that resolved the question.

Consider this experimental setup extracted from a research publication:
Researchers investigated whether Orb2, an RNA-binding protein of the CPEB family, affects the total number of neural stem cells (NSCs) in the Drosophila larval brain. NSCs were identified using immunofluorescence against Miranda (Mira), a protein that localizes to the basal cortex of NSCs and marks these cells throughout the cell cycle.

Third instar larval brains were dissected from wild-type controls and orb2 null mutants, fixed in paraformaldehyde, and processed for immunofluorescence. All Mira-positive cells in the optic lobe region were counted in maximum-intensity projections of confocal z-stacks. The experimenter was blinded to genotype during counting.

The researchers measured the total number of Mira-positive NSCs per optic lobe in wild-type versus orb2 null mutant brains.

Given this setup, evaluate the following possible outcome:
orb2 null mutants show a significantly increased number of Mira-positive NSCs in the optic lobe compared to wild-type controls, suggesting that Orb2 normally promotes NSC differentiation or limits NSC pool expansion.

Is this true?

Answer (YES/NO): NO